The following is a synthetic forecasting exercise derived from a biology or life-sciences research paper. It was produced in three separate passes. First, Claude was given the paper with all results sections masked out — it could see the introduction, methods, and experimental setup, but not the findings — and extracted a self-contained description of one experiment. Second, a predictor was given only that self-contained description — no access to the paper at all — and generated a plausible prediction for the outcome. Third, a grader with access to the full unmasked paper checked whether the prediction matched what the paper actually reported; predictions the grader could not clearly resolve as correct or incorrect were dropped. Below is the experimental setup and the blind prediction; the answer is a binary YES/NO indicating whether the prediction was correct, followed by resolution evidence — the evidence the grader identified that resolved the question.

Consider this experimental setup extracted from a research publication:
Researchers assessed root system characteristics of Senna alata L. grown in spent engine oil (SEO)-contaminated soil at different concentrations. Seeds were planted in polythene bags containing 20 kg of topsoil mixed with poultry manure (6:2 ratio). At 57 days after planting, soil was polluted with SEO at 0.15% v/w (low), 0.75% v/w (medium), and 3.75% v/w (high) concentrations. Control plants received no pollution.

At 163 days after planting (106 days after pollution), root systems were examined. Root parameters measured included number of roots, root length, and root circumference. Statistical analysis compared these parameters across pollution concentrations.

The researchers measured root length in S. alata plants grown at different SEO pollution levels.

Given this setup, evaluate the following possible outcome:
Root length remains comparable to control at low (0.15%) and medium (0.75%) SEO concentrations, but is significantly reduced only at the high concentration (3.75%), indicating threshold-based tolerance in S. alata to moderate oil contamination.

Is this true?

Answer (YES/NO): NO